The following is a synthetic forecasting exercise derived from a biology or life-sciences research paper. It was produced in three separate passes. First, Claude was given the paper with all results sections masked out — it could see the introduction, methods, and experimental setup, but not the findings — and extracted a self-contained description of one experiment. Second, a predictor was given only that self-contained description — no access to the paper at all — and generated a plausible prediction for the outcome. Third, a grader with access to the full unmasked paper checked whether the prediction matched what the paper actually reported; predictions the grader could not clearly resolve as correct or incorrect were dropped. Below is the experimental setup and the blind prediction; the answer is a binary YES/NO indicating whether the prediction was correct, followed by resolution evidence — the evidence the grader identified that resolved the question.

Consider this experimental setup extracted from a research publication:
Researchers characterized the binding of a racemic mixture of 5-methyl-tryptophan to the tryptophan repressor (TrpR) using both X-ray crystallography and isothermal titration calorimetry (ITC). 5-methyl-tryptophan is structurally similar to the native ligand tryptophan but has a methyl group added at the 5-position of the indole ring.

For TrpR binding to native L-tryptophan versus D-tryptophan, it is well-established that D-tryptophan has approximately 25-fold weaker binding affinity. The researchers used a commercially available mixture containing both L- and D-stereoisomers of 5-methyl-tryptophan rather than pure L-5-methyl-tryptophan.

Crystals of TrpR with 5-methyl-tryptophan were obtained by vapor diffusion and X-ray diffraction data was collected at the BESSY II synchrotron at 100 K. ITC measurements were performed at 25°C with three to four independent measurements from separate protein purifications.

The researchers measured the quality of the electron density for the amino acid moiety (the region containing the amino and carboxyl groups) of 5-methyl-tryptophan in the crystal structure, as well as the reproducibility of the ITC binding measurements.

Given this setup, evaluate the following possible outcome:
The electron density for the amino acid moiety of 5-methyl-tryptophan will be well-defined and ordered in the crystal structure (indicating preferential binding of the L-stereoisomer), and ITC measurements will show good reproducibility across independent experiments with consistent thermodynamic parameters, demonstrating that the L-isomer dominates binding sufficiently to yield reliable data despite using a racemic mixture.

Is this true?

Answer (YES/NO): NO